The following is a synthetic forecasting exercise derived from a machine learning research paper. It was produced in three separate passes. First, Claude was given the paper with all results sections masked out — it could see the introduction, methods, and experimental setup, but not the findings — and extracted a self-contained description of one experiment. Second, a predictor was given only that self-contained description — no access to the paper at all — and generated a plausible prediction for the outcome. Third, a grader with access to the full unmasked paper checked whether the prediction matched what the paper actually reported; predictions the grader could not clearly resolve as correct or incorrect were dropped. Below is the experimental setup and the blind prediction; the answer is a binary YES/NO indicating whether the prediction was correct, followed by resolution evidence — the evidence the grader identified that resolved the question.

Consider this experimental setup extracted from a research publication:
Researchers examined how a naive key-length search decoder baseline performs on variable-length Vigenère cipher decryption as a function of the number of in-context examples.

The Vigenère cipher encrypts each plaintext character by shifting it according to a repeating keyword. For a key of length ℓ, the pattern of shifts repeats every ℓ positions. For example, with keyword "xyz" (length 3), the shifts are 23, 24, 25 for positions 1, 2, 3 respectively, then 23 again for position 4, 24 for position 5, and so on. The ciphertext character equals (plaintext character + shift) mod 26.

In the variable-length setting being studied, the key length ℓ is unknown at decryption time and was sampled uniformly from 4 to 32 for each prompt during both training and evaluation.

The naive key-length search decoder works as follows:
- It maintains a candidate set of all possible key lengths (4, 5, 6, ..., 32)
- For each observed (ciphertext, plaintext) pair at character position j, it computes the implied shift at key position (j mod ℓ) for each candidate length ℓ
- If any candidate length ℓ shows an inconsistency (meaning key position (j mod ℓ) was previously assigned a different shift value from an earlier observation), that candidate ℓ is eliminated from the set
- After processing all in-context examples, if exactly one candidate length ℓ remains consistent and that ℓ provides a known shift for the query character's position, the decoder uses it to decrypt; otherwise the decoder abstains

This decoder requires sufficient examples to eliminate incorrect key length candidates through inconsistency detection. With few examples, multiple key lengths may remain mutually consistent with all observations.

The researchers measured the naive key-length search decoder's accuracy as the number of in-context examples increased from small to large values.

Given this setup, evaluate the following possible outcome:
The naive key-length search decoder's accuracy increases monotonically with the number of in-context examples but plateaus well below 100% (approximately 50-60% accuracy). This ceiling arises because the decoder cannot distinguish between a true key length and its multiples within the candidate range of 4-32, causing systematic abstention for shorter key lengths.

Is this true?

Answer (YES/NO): NO